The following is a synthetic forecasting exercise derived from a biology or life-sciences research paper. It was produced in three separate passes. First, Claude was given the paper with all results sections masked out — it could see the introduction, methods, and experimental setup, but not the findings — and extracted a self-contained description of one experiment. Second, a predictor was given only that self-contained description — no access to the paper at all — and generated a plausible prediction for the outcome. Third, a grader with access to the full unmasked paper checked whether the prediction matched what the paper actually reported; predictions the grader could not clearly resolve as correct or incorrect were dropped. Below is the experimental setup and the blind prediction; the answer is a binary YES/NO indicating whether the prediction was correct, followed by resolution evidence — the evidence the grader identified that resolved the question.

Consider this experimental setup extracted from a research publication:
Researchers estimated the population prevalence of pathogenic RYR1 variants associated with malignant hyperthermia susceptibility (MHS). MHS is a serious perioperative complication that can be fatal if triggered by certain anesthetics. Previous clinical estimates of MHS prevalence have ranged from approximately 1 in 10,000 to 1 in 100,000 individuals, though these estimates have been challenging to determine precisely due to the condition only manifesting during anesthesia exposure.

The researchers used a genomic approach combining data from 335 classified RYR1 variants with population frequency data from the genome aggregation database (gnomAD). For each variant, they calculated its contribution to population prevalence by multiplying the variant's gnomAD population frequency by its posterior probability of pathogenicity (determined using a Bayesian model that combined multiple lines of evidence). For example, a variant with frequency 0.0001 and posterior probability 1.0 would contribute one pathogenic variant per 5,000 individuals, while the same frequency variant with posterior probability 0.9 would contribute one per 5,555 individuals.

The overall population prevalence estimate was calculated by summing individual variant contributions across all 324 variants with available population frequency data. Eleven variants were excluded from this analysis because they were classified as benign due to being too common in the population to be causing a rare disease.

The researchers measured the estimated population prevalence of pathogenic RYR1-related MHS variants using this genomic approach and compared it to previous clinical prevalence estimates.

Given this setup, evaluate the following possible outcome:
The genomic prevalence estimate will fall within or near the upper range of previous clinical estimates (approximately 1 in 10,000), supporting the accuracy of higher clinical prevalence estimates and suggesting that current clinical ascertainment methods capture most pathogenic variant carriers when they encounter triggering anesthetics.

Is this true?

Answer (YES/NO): NO